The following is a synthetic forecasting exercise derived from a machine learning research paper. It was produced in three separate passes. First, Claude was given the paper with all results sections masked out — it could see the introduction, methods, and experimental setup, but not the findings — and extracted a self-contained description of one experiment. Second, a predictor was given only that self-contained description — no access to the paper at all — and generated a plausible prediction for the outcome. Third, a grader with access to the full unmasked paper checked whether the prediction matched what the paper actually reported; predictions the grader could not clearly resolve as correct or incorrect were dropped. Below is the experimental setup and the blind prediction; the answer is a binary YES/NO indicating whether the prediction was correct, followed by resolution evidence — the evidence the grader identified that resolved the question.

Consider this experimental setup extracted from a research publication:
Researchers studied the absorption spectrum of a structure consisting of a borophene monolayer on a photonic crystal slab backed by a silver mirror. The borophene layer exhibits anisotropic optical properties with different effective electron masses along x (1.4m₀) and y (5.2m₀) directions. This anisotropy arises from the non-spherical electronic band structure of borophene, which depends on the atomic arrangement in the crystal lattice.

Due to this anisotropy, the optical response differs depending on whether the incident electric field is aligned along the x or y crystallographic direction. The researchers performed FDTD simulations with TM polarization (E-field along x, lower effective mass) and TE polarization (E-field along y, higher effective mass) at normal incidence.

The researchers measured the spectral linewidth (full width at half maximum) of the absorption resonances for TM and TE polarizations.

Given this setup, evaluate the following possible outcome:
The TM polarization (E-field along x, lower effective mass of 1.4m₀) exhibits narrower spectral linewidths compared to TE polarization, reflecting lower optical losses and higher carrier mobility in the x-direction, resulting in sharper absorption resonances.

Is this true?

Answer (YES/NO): NO